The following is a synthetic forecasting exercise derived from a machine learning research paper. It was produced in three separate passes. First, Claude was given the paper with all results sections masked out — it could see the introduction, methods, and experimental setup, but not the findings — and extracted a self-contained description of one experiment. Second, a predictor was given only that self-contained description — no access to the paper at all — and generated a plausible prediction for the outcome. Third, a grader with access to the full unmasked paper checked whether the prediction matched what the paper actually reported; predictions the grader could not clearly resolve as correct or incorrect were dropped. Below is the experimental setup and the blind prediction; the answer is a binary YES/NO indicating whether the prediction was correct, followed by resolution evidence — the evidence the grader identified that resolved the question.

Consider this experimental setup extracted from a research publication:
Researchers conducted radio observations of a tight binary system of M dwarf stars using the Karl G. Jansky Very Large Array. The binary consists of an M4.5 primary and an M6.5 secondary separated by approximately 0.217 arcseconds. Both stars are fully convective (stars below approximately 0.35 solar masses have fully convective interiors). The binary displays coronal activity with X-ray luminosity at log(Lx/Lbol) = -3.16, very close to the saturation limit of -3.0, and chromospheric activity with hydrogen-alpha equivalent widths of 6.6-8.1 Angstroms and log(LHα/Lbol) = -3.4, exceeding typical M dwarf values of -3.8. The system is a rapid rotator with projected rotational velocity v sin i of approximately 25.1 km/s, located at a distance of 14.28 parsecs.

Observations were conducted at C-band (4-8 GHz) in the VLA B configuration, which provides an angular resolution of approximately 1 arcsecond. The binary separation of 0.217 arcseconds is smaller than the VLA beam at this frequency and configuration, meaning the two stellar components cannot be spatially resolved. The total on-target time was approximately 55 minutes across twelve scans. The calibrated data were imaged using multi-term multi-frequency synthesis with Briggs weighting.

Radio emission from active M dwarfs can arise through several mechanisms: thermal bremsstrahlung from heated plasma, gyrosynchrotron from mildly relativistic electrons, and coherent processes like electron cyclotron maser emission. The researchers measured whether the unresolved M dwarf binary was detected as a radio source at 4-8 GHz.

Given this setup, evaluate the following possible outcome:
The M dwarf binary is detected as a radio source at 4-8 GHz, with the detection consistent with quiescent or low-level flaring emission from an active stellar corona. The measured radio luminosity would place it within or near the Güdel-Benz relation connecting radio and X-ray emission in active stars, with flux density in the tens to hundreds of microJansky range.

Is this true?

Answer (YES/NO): YES